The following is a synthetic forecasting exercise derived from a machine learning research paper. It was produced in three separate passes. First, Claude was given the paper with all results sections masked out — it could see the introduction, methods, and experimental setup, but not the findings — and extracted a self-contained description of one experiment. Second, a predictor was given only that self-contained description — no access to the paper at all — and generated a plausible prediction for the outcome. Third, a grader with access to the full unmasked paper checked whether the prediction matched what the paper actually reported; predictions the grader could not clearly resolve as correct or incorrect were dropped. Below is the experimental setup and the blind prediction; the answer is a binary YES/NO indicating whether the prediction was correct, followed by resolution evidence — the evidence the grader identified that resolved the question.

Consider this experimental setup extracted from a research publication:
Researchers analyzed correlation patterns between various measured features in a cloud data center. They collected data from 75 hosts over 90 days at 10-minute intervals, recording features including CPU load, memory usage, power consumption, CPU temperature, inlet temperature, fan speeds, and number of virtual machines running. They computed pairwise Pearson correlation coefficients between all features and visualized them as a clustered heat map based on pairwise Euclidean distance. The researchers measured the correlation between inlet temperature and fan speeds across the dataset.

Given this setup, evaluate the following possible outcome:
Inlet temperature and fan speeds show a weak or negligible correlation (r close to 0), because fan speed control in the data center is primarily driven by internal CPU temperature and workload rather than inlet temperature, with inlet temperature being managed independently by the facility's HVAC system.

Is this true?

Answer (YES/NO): NO